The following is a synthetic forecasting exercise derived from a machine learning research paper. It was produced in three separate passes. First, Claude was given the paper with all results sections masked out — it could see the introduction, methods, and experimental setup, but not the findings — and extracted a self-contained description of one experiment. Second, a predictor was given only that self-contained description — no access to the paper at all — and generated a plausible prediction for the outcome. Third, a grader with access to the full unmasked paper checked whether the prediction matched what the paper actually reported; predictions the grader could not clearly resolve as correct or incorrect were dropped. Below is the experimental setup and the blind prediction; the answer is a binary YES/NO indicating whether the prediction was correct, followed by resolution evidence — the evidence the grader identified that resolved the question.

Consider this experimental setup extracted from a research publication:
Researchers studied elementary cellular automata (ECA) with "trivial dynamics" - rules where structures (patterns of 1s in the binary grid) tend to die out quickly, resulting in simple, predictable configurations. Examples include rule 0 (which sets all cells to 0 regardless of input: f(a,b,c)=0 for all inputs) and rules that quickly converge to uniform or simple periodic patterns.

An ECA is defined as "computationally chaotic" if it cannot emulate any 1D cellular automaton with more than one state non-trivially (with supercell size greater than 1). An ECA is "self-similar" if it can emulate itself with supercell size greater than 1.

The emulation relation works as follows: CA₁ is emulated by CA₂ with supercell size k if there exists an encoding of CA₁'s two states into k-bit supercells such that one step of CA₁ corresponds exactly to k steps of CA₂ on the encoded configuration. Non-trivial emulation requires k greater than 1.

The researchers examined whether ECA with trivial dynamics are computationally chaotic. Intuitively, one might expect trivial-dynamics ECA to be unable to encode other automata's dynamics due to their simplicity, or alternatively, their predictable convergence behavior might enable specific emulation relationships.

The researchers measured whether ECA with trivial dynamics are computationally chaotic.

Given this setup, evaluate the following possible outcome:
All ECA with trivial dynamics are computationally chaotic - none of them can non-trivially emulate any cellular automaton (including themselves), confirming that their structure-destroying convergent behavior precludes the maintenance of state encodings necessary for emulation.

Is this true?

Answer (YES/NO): NO